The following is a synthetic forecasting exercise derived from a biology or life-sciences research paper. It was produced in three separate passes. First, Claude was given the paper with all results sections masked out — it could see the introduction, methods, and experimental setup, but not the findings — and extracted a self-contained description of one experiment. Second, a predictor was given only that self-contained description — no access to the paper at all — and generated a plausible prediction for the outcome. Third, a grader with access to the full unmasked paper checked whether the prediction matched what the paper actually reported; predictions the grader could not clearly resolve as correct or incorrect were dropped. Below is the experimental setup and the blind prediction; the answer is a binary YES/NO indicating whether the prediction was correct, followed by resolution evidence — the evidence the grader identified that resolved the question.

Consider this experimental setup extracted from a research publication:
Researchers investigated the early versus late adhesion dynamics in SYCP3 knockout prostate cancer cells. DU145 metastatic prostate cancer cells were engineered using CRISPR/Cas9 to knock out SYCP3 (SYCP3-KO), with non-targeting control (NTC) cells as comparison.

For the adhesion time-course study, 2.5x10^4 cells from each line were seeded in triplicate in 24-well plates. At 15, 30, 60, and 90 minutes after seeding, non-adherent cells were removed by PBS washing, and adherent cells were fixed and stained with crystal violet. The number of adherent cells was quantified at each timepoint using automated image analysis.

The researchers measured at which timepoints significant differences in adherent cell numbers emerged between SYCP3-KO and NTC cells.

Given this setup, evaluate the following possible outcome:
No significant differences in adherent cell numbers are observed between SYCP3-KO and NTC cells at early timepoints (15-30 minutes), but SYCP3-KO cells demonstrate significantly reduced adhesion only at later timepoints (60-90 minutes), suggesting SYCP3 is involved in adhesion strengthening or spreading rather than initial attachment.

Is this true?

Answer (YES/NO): NO